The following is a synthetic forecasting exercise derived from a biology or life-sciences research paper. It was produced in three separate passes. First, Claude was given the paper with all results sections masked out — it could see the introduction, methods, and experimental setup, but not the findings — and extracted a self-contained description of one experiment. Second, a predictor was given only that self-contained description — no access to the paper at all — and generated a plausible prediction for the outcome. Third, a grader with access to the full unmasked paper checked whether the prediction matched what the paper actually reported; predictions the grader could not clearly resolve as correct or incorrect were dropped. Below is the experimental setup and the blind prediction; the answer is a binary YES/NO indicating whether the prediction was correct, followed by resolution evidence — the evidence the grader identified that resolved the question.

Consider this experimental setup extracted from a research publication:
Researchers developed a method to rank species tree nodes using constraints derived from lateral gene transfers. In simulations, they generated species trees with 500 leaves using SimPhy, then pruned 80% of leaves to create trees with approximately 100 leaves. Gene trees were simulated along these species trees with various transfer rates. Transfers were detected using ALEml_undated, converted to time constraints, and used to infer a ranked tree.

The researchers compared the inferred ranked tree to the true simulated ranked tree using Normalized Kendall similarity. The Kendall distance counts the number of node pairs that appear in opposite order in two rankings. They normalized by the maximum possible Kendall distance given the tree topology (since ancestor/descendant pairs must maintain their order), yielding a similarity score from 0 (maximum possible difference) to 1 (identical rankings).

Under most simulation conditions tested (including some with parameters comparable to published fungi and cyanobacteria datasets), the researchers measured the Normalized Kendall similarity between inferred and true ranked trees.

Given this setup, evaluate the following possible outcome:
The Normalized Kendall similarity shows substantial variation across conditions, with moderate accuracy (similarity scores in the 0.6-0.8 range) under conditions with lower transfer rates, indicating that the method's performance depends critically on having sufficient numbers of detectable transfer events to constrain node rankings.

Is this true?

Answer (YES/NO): NO